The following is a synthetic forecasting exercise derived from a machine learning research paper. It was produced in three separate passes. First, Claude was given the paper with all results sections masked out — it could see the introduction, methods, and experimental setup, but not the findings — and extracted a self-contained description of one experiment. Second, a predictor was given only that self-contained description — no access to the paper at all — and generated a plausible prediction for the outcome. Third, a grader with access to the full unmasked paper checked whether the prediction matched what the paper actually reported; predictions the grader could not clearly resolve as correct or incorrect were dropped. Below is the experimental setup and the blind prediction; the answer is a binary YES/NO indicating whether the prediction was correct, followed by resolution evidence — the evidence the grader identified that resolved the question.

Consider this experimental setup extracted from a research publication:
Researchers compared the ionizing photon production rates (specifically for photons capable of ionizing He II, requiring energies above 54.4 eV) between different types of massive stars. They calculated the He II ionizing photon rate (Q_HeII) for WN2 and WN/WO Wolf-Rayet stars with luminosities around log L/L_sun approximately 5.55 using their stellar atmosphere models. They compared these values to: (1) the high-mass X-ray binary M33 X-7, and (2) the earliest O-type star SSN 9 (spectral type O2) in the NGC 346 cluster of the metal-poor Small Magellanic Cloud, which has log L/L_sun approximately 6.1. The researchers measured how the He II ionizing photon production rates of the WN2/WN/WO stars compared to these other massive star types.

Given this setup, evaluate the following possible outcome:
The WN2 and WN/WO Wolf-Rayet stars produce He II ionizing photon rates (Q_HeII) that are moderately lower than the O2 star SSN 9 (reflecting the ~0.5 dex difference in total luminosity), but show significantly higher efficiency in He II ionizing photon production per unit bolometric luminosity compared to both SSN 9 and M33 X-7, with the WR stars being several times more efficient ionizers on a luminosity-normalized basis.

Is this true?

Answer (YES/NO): NO